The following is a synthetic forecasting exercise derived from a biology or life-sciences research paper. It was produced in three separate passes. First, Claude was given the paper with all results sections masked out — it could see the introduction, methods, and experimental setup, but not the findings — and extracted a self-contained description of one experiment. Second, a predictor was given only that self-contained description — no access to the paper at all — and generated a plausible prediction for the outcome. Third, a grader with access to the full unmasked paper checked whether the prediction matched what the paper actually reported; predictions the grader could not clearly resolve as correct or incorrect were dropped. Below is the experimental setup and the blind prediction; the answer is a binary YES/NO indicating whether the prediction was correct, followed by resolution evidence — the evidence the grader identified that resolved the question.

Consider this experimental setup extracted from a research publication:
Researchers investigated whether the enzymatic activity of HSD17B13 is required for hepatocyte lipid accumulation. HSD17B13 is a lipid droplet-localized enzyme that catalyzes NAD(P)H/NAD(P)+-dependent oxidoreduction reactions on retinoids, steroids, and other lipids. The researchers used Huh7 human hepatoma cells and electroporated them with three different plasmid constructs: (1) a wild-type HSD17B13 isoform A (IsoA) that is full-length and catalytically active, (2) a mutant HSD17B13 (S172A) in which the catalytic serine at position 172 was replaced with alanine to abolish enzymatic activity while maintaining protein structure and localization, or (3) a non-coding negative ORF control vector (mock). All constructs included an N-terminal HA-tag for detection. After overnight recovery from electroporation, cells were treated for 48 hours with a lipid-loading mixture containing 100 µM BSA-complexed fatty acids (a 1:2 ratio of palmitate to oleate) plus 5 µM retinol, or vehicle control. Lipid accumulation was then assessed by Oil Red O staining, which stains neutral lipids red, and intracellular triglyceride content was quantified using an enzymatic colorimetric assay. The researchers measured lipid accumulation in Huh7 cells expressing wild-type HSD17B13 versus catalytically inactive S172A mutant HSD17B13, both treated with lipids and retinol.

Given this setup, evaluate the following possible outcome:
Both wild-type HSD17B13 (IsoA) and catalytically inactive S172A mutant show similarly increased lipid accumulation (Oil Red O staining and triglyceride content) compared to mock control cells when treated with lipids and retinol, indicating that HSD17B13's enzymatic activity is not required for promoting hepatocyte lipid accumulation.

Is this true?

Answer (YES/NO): NO